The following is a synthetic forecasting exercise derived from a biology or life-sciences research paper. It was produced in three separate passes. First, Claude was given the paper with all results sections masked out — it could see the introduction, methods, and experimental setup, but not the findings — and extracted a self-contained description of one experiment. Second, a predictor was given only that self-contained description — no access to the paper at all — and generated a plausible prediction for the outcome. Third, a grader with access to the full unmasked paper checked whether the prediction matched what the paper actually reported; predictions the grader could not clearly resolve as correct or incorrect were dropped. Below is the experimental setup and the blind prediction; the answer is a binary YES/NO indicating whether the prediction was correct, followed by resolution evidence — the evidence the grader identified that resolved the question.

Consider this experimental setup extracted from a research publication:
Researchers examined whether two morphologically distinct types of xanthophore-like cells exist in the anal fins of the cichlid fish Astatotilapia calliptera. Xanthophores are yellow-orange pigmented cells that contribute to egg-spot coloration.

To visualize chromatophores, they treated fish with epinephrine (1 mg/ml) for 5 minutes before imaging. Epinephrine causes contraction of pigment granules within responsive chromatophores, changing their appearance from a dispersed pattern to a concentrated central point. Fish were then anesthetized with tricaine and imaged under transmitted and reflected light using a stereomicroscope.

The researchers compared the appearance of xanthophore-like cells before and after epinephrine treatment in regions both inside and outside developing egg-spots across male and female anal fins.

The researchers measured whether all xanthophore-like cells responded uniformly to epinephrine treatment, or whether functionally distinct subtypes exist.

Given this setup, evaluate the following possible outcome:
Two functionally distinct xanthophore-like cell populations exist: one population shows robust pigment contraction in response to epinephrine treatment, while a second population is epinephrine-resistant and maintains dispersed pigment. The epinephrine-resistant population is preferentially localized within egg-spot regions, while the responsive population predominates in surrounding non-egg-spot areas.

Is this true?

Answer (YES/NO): NO